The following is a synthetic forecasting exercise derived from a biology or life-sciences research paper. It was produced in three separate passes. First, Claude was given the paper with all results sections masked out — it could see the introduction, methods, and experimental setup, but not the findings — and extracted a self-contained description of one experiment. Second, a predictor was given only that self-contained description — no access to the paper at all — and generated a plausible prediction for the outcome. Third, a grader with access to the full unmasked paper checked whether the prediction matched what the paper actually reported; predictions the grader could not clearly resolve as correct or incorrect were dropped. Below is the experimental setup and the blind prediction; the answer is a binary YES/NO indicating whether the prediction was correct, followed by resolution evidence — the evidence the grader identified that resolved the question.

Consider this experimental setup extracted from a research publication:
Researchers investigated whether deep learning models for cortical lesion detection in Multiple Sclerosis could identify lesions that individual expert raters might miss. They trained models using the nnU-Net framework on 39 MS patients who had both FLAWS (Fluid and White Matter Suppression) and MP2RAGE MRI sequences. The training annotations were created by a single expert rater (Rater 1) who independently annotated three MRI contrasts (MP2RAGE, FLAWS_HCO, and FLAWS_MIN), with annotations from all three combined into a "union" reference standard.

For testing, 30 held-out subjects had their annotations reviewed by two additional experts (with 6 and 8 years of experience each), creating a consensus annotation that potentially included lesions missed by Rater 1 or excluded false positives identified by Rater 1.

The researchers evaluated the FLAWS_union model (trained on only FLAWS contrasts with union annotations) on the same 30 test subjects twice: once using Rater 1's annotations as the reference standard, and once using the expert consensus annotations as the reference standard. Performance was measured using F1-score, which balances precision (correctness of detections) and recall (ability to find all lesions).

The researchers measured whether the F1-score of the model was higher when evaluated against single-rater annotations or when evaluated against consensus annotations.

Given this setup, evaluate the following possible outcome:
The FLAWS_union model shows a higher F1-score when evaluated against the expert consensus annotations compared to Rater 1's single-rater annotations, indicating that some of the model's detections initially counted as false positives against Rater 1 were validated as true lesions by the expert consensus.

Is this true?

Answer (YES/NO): YES